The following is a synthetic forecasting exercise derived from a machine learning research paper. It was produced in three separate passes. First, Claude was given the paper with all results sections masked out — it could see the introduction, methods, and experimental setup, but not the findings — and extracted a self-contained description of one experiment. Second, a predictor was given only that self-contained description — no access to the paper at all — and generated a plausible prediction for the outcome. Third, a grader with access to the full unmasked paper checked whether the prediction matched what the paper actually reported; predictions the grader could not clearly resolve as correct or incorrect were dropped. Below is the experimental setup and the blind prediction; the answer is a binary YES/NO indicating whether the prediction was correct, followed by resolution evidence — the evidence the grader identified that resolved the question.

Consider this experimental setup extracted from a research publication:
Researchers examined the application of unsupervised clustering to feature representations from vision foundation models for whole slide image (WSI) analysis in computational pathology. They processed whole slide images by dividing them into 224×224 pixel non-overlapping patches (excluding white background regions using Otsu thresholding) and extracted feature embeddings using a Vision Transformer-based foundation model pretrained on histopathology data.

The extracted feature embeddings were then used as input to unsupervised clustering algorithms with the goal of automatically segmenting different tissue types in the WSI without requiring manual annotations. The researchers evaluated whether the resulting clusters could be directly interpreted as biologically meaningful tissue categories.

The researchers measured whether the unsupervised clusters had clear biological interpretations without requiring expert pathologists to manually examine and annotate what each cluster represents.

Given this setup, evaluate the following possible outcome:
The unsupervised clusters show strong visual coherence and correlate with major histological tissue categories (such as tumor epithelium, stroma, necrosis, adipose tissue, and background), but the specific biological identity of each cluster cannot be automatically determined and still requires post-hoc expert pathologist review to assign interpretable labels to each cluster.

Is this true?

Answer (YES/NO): NO